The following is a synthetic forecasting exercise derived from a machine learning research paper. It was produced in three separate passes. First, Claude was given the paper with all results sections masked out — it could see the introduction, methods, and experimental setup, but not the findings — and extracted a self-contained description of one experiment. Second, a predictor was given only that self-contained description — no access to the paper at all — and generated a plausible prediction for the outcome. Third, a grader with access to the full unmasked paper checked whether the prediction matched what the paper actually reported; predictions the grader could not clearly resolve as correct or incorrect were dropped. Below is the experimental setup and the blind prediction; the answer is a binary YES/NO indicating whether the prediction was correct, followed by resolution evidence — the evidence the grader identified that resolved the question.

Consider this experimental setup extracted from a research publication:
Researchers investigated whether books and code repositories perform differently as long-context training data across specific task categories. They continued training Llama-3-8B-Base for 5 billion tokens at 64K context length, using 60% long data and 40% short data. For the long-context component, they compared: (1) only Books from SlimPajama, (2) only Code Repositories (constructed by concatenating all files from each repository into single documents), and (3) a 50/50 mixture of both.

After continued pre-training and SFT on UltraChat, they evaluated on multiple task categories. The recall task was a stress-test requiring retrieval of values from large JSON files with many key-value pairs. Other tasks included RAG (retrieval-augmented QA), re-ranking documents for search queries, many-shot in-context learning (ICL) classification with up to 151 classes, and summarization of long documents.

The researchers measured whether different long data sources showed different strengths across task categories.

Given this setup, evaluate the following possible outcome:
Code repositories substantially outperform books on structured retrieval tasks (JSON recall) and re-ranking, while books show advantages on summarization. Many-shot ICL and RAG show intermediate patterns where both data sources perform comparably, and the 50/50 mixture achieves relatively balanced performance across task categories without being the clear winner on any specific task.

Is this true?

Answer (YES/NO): NO